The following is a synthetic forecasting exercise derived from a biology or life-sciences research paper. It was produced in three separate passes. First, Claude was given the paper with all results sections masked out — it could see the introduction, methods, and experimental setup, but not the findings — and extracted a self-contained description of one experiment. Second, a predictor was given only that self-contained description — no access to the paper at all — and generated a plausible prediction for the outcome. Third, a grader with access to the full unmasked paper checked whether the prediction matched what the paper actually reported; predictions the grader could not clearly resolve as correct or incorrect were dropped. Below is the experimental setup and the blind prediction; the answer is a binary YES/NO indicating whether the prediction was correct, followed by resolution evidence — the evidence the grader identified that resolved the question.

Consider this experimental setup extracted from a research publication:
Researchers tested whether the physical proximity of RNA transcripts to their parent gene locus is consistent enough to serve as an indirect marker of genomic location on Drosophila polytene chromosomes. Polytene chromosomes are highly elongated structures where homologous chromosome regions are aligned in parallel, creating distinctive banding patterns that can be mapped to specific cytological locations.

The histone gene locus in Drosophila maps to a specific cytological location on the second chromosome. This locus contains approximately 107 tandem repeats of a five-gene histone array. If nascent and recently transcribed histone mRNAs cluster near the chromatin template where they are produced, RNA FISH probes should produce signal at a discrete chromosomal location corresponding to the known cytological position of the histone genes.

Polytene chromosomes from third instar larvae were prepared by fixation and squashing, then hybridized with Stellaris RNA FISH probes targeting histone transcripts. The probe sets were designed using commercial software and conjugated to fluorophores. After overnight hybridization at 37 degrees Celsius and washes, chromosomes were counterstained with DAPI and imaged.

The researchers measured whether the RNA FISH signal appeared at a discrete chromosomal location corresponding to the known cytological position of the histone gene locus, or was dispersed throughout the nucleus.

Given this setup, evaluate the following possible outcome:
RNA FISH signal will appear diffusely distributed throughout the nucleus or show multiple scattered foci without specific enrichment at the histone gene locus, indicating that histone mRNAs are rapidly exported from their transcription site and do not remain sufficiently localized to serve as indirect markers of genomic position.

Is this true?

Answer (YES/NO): NO